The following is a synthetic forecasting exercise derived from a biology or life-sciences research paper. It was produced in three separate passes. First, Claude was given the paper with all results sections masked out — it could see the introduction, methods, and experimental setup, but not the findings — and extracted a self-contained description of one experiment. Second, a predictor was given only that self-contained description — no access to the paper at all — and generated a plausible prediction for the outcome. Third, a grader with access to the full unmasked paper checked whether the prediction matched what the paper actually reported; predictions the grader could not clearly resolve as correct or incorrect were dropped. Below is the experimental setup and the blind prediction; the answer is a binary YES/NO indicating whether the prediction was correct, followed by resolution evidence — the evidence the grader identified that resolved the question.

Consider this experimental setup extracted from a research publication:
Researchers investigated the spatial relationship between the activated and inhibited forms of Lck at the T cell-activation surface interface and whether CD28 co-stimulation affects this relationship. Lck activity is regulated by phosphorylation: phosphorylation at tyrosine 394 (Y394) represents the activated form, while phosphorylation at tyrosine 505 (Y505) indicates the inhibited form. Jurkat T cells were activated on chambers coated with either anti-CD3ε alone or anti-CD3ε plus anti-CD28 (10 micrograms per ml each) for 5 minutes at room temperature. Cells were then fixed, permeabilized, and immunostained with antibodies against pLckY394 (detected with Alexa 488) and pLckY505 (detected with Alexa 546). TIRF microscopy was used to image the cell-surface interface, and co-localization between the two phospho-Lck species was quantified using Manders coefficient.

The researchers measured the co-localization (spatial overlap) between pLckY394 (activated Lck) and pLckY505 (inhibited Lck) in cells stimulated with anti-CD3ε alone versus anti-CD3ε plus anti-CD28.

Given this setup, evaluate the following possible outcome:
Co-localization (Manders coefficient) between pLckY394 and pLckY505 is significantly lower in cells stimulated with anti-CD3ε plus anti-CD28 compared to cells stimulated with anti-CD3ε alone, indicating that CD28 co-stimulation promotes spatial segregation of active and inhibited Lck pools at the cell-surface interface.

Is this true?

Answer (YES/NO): YES